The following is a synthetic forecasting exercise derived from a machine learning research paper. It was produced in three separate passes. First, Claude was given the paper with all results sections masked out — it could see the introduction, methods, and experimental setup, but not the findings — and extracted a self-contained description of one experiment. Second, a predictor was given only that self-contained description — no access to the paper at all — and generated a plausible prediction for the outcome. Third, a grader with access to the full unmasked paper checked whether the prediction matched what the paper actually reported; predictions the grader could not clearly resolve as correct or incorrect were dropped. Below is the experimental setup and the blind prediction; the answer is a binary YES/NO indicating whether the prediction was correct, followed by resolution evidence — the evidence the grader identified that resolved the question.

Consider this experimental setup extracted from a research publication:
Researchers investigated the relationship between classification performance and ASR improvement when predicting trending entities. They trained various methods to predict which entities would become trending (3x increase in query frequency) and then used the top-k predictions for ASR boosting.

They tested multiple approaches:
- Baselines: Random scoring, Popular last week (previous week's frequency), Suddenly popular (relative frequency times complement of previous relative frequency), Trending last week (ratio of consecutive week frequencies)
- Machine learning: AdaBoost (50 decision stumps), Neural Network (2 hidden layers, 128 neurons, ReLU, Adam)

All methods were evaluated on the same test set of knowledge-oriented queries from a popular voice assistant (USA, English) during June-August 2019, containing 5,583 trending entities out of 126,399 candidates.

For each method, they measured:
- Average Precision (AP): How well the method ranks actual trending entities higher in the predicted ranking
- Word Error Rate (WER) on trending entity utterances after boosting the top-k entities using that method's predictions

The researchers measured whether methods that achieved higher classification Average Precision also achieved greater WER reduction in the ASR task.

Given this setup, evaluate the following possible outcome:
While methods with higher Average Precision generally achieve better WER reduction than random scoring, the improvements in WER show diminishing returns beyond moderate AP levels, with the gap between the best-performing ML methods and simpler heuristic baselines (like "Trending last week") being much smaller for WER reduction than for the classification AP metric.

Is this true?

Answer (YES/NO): NO